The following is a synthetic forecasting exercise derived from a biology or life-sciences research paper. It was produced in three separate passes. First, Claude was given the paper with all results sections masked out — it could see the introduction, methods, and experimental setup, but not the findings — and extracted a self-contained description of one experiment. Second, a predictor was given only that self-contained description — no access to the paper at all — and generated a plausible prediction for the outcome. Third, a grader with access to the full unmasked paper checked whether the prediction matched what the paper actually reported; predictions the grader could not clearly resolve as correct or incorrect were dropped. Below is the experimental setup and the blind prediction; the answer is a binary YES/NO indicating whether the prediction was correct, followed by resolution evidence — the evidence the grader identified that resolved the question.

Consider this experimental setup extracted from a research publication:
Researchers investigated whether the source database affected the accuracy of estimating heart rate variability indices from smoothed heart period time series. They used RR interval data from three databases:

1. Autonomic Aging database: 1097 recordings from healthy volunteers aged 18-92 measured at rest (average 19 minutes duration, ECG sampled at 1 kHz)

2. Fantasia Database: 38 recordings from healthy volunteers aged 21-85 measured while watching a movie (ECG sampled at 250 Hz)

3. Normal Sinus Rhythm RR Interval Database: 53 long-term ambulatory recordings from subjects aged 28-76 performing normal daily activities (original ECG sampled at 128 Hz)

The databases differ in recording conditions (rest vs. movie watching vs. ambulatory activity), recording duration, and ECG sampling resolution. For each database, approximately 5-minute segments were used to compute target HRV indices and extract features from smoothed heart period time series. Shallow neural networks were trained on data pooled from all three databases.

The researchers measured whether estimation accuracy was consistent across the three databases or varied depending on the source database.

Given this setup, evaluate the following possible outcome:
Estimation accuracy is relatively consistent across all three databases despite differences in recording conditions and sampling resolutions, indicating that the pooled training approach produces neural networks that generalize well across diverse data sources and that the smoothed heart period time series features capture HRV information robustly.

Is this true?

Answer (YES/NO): NO